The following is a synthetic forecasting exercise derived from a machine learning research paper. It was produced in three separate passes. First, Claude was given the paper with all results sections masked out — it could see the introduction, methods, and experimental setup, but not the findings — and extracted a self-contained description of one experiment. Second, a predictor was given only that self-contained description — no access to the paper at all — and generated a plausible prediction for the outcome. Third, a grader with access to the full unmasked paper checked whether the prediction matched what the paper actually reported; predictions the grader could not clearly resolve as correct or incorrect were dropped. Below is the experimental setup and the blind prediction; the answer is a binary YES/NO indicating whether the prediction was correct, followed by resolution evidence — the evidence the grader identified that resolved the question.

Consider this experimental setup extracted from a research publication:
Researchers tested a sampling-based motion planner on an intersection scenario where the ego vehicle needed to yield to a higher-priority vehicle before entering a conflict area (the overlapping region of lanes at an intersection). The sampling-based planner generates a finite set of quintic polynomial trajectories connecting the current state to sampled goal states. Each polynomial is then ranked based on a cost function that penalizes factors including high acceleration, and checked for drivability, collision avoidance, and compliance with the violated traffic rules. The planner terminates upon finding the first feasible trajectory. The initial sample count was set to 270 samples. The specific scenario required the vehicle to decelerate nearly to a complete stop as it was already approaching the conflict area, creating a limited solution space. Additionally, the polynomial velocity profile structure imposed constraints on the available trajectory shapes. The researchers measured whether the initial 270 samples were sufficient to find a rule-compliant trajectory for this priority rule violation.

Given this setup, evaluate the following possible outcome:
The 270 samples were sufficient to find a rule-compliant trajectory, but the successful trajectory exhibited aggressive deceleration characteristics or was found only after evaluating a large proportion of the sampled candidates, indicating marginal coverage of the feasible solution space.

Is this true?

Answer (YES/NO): NO